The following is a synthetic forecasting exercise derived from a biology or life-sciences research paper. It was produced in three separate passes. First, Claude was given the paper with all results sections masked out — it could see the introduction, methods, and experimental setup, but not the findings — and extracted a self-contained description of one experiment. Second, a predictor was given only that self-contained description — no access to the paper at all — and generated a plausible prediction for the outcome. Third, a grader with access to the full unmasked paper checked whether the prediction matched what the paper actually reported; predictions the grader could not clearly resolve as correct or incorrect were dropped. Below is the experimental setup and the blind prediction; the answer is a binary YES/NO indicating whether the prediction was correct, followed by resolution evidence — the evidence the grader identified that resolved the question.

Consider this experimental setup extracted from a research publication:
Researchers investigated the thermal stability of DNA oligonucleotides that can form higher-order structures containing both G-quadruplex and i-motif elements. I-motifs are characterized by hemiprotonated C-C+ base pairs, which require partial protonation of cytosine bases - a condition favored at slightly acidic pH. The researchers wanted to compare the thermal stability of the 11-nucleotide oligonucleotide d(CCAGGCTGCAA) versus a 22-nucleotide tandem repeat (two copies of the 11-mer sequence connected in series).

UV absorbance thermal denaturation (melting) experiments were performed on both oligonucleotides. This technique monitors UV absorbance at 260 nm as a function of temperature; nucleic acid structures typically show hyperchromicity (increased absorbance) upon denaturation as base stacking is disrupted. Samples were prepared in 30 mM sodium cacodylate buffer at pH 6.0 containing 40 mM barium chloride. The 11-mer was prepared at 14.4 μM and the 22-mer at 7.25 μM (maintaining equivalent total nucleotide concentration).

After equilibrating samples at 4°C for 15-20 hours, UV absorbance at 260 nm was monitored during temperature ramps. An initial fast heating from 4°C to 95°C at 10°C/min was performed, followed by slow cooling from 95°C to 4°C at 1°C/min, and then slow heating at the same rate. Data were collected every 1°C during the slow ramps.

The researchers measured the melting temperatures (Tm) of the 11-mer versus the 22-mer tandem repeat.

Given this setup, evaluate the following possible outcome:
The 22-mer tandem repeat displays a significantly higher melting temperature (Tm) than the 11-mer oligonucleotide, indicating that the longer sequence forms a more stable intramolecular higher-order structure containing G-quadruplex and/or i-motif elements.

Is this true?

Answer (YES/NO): YES